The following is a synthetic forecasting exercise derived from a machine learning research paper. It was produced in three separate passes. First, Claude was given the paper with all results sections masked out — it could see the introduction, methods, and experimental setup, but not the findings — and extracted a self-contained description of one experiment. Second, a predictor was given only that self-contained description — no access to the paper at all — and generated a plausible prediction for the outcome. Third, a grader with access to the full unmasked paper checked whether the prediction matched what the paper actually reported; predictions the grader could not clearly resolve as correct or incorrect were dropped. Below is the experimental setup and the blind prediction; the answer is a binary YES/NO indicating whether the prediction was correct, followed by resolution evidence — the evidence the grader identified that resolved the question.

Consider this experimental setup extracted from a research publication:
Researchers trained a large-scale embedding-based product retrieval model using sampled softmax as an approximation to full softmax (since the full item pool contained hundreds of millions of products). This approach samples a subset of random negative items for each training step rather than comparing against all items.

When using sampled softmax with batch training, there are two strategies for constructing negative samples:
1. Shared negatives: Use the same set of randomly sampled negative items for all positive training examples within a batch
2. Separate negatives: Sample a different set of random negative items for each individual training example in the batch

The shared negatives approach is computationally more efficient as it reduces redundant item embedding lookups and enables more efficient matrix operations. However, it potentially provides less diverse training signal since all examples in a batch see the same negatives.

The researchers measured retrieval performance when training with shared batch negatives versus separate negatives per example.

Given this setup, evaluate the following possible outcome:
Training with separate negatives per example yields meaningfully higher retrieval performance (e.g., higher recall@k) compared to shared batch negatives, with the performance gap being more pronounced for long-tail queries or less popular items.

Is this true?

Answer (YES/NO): NO